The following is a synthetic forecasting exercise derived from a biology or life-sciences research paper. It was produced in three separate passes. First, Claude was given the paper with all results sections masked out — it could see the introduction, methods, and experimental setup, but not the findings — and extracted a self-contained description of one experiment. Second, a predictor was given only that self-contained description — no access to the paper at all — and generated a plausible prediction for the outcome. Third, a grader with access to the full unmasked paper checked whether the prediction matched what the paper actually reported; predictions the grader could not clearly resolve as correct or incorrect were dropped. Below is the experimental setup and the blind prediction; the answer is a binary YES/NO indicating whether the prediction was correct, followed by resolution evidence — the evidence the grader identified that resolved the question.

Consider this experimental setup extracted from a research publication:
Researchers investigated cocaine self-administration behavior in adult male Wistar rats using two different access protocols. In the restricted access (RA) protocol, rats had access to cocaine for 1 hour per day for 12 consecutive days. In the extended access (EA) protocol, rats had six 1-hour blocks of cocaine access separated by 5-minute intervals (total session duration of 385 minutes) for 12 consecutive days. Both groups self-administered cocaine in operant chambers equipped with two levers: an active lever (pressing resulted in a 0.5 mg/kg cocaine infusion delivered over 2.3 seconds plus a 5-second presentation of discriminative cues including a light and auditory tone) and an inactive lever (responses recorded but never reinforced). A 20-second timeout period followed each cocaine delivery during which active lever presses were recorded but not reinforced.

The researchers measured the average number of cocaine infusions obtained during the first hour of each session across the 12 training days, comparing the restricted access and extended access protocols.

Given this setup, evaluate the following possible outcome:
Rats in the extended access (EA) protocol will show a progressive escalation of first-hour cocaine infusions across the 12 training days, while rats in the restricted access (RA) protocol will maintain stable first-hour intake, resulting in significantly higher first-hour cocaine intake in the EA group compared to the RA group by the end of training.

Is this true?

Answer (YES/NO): NO